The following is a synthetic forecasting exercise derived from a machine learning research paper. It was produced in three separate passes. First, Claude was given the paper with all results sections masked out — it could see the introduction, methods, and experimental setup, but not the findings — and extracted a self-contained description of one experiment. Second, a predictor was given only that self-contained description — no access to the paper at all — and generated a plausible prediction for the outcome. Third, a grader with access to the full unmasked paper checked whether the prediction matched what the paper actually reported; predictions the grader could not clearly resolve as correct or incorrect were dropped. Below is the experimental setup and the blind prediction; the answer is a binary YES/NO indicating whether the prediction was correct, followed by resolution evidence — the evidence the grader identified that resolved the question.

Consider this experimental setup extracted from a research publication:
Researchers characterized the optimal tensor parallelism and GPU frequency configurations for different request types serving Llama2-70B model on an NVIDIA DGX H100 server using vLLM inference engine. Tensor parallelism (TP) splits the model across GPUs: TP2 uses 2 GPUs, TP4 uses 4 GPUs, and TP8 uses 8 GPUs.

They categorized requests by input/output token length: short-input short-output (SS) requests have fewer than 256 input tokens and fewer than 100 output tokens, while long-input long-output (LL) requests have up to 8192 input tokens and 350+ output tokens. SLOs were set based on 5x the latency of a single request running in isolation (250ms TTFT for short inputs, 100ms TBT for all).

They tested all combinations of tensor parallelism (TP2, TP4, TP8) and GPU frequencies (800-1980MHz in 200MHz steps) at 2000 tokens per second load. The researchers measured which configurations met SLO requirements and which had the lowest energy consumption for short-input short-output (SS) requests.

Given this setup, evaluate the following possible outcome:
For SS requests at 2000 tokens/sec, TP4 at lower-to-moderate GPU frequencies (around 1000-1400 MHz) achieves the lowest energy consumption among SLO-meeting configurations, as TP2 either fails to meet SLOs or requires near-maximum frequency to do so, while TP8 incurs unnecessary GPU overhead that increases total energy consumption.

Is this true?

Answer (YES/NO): NO